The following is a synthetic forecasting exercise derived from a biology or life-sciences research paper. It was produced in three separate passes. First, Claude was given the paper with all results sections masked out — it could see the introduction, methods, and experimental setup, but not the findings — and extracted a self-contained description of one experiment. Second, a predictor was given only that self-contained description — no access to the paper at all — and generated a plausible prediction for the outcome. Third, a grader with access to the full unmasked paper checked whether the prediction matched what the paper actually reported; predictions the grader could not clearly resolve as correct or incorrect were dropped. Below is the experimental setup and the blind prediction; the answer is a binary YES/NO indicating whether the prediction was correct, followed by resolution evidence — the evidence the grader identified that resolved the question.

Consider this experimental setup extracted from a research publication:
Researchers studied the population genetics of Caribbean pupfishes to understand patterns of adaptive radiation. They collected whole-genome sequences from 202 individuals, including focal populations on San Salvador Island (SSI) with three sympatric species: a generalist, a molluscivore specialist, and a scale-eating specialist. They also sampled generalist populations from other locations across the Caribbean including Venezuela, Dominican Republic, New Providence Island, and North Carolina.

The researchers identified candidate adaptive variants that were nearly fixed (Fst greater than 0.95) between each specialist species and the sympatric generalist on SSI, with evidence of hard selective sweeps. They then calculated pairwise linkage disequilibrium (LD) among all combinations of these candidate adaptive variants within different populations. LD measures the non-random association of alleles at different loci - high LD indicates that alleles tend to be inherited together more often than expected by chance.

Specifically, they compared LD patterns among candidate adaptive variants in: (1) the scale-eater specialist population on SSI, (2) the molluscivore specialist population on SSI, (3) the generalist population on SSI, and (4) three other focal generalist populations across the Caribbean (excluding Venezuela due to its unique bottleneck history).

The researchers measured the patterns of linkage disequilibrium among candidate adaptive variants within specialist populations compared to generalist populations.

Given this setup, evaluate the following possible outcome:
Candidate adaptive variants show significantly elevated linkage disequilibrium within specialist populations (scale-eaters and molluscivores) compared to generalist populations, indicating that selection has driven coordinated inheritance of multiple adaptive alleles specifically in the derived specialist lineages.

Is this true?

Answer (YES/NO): YES